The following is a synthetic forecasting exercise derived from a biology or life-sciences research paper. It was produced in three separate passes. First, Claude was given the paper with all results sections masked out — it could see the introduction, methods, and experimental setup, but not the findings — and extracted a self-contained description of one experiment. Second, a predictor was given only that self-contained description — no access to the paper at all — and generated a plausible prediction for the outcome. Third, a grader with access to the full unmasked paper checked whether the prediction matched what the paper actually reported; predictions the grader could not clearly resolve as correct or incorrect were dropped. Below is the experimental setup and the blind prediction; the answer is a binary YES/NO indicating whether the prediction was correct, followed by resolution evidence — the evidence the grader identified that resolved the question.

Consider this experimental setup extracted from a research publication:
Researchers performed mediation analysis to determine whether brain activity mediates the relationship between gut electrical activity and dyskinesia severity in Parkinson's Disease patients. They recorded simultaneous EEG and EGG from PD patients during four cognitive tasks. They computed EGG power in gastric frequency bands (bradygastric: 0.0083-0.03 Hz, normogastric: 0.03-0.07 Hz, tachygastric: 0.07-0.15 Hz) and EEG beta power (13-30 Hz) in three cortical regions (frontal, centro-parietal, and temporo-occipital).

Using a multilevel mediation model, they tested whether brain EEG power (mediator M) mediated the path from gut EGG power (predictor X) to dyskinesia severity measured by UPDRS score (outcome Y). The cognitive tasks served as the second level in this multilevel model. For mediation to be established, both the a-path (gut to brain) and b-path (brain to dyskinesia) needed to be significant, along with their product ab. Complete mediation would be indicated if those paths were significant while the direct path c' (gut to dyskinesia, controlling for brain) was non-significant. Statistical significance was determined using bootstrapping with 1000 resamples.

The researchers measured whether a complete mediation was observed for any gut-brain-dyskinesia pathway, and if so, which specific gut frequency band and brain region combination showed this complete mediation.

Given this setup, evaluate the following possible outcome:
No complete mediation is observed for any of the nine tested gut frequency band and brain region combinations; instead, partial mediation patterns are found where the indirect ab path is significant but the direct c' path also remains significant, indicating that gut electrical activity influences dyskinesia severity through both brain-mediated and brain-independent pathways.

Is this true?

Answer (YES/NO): NO